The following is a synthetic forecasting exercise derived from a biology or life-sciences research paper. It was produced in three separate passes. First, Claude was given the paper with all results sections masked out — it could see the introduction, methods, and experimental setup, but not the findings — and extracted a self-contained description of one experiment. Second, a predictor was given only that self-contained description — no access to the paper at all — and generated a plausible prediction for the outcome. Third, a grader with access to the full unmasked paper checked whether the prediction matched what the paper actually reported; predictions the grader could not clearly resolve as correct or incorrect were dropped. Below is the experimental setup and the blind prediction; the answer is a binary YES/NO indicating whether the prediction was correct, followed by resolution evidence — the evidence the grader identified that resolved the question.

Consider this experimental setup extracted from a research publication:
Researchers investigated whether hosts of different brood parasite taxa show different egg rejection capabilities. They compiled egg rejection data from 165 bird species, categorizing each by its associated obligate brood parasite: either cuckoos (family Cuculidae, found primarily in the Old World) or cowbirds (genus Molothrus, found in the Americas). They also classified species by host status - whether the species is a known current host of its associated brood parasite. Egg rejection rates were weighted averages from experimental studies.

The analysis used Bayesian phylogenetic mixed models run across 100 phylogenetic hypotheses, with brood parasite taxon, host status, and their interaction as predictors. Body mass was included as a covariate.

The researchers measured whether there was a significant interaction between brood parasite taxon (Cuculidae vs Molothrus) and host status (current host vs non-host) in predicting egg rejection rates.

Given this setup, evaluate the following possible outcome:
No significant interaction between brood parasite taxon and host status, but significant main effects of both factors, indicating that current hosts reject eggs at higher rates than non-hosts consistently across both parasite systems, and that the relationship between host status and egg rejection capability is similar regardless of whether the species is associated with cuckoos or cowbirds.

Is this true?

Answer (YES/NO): NO